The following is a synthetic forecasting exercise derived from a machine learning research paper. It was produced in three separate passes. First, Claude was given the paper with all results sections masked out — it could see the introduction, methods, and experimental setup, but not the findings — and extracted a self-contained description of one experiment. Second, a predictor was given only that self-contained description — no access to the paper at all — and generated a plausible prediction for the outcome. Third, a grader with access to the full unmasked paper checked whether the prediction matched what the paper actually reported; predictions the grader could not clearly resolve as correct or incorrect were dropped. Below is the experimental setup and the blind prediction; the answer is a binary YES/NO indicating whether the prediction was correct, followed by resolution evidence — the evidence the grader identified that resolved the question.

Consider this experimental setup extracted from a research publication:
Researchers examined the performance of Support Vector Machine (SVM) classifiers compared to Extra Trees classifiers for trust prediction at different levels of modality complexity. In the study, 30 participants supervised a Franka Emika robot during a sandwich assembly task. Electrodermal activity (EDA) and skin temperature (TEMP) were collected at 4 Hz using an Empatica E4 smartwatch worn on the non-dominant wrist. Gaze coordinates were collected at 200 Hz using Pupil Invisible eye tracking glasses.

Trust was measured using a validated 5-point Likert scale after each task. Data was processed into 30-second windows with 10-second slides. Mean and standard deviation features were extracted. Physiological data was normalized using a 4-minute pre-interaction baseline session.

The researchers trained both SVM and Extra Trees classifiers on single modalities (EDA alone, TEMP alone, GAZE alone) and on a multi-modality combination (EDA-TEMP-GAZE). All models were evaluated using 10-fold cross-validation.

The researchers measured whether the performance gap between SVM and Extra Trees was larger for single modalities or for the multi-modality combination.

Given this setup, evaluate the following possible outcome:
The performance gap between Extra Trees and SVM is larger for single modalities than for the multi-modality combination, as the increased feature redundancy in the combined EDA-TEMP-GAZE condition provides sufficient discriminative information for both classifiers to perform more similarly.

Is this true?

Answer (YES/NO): NO